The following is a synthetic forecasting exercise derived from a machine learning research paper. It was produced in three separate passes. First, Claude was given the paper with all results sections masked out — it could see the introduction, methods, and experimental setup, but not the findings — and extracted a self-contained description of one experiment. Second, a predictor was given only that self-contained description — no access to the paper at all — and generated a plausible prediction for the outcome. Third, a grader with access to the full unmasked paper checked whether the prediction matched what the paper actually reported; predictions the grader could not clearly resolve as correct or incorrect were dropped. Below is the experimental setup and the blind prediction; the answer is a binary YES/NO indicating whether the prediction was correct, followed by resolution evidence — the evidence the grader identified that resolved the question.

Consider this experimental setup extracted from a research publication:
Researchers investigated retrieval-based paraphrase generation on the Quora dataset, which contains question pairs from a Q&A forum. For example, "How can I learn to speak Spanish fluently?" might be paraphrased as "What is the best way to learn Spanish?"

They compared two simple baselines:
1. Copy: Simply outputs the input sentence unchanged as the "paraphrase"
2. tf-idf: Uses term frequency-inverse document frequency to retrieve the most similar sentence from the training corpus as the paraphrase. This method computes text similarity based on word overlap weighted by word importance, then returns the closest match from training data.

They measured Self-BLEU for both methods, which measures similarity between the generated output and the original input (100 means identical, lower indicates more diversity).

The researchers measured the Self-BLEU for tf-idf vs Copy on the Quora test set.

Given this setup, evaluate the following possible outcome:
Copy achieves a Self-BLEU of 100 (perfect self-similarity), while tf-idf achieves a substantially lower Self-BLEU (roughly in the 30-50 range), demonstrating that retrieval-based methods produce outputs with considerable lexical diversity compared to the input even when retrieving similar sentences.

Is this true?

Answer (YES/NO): NO